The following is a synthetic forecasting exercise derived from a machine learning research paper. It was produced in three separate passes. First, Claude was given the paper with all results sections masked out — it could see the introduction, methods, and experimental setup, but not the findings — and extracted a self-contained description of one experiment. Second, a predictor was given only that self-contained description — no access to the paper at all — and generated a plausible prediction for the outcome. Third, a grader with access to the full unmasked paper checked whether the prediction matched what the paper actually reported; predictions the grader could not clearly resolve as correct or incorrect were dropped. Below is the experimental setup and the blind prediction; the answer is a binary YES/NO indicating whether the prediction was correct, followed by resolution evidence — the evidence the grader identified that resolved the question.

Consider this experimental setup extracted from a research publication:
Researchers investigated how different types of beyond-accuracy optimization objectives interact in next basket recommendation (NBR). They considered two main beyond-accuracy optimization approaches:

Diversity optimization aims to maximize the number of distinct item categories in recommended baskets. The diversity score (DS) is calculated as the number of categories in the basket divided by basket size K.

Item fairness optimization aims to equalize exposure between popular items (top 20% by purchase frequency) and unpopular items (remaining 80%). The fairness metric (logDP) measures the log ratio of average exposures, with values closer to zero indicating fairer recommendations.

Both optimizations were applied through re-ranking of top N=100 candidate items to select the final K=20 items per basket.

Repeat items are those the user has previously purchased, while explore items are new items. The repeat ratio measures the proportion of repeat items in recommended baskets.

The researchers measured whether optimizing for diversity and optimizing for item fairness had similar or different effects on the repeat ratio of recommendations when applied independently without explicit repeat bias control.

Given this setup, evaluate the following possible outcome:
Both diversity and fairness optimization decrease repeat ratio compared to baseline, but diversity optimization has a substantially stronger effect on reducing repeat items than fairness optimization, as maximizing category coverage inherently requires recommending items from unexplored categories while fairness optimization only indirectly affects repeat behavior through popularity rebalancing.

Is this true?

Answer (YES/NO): NO